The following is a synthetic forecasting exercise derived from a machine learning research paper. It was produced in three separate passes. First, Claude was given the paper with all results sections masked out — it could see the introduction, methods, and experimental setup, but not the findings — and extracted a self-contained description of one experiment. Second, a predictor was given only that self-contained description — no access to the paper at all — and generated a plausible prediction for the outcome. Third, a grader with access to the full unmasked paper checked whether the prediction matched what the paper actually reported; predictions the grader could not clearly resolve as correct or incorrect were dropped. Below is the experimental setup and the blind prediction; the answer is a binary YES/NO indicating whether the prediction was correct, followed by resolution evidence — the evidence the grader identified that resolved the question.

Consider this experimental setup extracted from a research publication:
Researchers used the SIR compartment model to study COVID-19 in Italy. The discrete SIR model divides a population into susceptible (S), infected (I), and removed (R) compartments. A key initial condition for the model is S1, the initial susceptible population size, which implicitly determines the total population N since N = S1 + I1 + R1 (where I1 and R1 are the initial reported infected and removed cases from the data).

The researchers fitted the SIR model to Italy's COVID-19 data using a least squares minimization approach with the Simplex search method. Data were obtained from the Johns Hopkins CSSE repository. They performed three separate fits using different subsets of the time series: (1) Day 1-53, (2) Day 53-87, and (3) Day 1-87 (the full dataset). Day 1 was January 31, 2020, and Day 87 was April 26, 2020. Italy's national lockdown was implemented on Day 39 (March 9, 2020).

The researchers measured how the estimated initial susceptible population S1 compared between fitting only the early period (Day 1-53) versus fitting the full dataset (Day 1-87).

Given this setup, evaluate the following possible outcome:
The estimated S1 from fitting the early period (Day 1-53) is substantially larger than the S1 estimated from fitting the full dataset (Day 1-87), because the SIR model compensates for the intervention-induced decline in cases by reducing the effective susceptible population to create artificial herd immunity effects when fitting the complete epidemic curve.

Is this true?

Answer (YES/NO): NO